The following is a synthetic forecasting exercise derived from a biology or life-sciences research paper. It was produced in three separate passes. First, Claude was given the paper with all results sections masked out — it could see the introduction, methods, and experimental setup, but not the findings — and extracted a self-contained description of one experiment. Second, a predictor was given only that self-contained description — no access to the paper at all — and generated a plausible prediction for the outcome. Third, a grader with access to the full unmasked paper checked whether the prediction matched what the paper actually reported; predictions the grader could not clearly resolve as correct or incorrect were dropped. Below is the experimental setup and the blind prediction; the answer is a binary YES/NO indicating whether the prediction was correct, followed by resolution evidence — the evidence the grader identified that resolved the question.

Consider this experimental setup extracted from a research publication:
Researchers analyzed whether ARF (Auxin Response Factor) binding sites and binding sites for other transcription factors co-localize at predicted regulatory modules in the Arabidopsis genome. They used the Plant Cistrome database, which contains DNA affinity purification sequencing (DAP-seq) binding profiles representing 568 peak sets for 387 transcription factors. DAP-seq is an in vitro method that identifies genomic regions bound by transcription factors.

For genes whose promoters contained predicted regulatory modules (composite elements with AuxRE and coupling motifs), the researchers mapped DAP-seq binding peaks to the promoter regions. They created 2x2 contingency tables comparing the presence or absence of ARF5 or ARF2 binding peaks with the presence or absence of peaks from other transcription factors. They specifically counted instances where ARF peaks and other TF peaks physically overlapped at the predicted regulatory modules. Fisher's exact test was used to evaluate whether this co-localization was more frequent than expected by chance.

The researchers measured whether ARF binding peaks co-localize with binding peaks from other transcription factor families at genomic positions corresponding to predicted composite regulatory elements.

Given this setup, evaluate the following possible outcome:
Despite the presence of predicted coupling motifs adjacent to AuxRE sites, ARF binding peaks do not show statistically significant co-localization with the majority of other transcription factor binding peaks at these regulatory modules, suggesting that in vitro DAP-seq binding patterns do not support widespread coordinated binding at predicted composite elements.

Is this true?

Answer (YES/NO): NO